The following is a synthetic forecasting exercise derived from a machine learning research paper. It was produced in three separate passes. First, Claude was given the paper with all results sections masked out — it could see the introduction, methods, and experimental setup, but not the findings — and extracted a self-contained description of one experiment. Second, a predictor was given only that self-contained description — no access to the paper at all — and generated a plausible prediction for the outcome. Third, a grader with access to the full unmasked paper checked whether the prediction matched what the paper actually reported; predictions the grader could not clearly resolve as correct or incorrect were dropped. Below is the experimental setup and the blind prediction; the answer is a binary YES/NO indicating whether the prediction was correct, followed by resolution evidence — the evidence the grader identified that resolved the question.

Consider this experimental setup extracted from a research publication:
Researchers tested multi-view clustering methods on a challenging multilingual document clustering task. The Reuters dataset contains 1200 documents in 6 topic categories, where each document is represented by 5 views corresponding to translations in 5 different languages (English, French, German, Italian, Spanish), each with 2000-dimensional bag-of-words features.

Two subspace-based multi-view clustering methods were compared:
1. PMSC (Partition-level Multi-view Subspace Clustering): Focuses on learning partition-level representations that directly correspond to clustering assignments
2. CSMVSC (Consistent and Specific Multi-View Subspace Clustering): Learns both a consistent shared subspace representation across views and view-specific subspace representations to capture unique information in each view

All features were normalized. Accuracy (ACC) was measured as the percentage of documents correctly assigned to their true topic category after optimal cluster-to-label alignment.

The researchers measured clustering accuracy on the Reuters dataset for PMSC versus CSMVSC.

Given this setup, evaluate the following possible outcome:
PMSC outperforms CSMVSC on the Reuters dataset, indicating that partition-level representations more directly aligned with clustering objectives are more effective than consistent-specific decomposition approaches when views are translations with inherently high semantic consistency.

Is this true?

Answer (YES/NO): NO